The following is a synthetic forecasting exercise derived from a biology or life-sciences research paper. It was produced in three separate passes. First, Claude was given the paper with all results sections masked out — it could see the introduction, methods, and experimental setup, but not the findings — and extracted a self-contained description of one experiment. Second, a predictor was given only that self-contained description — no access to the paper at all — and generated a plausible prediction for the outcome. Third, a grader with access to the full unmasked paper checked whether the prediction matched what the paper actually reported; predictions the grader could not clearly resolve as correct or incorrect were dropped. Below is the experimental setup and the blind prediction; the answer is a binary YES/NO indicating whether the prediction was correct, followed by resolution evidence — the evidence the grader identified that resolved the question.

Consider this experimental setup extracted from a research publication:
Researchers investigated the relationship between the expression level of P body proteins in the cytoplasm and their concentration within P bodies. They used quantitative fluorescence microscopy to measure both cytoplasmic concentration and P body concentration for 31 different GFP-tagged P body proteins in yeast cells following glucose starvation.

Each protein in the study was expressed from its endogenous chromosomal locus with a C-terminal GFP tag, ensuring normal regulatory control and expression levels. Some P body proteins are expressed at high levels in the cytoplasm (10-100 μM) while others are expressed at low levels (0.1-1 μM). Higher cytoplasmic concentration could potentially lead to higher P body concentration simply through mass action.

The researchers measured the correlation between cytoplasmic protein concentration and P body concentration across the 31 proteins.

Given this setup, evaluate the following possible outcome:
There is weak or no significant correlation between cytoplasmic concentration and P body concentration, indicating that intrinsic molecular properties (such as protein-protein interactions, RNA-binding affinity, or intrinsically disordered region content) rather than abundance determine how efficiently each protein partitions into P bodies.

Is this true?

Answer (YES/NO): YES